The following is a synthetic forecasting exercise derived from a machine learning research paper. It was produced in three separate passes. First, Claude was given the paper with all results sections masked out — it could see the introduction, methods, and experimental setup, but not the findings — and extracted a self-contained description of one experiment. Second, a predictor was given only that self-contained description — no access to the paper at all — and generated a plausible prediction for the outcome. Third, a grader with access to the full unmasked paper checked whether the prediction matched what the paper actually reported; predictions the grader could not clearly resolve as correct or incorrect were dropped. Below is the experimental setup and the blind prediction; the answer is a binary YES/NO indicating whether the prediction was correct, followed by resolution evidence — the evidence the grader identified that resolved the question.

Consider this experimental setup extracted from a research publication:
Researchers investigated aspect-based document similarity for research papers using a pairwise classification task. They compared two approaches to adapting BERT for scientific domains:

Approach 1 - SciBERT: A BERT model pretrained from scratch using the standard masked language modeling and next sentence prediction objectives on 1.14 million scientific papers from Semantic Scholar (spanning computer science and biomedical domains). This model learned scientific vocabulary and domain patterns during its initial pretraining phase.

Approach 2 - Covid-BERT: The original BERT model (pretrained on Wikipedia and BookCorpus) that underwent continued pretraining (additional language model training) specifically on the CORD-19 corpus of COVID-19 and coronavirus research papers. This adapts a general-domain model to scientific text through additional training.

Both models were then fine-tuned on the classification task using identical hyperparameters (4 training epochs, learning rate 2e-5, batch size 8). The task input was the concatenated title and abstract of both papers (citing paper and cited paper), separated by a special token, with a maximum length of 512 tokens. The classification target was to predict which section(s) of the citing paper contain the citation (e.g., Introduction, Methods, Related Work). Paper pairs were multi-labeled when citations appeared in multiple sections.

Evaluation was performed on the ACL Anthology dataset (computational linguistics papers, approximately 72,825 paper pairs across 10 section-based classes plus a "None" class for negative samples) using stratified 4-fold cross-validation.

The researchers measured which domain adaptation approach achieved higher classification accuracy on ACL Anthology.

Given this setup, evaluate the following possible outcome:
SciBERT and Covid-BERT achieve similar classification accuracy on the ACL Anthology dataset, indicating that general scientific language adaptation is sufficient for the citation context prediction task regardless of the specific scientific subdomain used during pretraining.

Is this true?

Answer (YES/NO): NO